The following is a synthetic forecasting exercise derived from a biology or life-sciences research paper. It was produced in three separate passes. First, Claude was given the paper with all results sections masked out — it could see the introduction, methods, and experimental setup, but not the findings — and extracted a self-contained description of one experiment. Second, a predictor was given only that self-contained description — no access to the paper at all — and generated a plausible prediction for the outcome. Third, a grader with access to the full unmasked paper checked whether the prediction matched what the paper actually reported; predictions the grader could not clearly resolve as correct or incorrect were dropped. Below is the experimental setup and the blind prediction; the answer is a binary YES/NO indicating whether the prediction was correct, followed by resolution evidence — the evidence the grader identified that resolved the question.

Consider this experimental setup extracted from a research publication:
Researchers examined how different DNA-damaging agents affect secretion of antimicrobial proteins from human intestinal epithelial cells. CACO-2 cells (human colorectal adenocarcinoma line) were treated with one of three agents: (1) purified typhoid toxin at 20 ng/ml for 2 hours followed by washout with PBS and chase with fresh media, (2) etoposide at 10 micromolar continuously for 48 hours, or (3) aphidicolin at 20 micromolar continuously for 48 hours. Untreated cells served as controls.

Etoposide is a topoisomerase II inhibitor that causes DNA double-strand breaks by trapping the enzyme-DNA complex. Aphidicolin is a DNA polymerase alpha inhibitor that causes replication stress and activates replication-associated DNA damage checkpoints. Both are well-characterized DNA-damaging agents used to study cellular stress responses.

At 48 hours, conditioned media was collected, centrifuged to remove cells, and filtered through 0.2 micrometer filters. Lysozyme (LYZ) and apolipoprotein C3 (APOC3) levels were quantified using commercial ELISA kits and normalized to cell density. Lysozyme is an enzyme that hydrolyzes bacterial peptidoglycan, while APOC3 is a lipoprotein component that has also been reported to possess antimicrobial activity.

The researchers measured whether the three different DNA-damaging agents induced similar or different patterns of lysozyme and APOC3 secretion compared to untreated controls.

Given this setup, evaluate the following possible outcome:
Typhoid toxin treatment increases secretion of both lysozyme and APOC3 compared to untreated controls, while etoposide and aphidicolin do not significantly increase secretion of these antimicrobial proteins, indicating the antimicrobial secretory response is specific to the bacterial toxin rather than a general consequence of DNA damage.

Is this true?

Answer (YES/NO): NO